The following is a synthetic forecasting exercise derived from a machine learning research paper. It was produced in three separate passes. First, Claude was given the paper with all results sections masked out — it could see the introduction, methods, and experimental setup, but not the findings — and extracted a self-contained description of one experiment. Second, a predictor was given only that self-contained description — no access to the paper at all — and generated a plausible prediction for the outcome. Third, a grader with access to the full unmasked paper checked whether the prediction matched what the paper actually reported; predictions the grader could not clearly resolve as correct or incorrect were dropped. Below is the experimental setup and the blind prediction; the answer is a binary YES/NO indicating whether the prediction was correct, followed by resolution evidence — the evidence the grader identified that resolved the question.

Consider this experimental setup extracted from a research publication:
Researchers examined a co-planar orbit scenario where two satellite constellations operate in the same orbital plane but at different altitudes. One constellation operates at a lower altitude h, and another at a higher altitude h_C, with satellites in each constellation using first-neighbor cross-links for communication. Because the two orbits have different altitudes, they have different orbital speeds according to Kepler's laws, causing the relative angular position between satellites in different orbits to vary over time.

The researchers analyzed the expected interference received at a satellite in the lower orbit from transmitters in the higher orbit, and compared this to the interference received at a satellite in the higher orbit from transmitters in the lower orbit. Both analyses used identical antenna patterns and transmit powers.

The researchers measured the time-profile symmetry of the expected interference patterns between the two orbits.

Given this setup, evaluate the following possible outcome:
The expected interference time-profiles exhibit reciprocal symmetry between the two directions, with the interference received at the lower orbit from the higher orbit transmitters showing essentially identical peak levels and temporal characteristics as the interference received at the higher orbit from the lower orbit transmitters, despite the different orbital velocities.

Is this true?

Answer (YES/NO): NO